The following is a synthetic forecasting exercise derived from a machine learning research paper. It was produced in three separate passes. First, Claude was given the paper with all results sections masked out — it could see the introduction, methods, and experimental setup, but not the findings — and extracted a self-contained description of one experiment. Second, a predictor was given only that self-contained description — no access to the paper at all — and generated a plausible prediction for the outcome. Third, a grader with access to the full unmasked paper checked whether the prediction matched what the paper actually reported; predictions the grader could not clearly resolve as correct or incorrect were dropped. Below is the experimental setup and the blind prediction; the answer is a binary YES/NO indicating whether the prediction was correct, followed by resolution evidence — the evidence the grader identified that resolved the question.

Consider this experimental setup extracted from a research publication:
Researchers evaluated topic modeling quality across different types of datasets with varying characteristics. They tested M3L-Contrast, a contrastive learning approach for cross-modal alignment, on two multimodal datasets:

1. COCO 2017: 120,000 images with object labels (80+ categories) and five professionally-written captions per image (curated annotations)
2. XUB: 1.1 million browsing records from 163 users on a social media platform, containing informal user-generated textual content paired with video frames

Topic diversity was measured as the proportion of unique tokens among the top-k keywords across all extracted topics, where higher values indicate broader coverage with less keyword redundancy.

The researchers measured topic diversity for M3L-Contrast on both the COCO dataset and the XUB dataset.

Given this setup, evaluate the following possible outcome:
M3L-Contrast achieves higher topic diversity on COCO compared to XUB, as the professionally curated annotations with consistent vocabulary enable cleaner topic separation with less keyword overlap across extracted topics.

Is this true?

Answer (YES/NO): YES